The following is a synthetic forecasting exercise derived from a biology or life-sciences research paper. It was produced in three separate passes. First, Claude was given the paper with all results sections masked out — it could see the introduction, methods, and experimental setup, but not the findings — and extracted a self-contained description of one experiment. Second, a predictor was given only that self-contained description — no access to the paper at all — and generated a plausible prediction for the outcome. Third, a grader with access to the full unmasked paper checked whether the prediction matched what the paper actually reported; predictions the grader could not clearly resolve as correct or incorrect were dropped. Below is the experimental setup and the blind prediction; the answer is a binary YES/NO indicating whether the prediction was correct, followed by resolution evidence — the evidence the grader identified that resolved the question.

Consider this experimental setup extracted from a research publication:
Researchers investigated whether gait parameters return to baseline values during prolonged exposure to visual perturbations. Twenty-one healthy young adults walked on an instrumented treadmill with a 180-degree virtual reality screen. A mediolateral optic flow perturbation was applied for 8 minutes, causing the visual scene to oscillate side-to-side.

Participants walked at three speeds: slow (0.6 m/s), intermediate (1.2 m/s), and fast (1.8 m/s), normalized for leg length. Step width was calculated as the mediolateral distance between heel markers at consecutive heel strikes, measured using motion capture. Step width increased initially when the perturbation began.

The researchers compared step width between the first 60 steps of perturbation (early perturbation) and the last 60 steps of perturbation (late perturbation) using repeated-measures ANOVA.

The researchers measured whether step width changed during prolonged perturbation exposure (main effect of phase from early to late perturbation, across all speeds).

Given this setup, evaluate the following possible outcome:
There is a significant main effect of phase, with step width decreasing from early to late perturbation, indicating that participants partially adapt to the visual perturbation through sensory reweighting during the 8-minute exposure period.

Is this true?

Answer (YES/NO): YES